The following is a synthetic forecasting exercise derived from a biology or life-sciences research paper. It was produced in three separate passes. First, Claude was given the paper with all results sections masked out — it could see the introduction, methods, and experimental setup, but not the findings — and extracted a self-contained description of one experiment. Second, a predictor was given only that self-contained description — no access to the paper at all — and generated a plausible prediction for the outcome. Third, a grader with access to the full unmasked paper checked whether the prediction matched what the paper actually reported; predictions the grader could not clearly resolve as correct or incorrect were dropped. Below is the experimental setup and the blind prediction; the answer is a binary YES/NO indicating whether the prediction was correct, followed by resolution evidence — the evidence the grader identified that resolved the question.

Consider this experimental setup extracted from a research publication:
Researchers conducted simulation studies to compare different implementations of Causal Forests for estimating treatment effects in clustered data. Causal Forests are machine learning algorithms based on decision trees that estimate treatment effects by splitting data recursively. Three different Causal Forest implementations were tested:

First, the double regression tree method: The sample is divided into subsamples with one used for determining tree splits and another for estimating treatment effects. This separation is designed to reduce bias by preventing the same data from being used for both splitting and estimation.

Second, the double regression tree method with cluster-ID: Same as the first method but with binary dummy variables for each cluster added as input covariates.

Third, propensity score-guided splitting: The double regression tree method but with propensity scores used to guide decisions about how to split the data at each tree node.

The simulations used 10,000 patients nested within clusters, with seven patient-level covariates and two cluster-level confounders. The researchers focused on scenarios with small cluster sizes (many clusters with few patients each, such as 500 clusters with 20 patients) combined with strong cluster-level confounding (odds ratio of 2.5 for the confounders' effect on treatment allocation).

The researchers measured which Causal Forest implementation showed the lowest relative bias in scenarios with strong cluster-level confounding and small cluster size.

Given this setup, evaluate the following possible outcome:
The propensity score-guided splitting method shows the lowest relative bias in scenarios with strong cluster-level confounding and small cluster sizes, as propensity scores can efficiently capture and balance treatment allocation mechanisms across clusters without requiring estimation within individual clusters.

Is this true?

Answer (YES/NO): NO